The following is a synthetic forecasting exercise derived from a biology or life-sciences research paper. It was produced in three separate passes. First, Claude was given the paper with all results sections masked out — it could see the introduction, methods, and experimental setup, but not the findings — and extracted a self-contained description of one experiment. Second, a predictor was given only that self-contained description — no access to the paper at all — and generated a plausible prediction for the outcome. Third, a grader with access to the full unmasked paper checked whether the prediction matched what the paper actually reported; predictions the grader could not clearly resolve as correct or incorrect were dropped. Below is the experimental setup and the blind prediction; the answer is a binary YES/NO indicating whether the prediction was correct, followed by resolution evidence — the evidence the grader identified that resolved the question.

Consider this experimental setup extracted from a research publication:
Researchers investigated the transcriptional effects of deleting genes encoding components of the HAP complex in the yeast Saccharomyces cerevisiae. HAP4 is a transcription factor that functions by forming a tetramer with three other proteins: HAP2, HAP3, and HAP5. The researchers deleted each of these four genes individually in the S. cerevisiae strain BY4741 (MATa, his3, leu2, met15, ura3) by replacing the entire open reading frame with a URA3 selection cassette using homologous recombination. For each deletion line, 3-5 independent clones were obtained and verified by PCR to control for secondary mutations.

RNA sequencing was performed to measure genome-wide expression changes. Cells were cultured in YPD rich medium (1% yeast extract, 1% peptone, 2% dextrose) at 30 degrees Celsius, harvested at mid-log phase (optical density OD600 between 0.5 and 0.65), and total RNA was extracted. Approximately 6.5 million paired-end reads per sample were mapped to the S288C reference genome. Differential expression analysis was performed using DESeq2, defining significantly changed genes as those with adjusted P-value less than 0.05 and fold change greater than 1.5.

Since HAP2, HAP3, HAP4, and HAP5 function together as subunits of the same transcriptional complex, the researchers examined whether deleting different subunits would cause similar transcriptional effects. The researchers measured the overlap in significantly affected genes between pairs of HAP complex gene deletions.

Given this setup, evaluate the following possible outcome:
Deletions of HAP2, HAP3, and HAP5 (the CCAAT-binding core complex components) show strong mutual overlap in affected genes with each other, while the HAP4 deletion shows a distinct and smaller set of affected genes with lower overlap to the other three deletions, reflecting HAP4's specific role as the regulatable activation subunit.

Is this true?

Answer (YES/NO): NO